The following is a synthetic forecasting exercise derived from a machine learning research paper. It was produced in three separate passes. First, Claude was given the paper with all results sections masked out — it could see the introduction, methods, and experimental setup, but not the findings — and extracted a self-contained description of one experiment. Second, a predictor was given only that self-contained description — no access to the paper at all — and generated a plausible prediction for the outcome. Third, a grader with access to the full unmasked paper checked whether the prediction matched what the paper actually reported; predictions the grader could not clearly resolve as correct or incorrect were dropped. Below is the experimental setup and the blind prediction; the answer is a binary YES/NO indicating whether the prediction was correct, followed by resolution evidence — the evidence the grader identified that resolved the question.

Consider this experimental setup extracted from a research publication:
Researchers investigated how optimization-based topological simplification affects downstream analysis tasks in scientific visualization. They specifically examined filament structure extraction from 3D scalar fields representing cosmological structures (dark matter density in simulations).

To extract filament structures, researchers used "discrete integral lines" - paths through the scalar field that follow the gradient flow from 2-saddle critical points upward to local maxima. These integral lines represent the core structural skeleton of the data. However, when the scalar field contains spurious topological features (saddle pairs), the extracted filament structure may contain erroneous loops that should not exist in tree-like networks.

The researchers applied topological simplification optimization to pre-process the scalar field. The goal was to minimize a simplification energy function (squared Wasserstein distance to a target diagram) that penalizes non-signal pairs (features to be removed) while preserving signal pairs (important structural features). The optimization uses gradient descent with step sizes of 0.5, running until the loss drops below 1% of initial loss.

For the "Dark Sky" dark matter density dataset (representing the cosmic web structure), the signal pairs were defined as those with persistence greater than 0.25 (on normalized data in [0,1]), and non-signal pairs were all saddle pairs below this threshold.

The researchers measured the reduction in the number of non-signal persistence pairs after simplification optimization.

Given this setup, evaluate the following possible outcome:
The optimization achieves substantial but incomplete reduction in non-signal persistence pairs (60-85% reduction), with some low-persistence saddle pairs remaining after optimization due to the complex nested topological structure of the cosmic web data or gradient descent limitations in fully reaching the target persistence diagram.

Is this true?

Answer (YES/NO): NO